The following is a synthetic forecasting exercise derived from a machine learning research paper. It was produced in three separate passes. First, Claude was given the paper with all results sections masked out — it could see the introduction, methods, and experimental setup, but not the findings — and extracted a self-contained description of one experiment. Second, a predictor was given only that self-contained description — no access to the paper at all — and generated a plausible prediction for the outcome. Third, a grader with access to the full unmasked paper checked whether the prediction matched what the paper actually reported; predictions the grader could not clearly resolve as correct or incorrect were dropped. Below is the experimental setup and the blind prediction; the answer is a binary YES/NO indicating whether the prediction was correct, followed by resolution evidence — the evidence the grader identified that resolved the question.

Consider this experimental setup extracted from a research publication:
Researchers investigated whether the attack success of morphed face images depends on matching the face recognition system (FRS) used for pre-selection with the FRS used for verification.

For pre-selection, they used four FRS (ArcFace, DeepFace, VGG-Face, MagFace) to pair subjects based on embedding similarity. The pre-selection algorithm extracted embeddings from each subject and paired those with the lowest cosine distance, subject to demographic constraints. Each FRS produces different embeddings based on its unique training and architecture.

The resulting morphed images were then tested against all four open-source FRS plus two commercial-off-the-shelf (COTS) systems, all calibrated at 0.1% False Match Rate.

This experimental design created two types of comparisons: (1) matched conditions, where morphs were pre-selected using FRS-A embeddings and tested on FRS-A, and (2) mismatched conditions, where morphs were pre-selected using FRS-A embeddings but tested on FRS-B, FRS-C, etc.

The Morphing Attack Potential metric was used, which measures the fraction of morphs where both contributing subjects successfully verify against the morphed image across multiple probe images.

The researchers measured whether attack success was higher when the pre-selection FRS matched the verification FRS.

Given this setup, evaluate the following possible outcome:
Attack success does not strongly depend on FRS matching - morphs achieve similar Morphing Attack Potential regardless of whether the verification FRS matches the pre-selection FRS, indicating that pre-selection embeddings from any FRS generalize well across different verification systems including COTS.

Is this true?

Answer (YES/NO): NO